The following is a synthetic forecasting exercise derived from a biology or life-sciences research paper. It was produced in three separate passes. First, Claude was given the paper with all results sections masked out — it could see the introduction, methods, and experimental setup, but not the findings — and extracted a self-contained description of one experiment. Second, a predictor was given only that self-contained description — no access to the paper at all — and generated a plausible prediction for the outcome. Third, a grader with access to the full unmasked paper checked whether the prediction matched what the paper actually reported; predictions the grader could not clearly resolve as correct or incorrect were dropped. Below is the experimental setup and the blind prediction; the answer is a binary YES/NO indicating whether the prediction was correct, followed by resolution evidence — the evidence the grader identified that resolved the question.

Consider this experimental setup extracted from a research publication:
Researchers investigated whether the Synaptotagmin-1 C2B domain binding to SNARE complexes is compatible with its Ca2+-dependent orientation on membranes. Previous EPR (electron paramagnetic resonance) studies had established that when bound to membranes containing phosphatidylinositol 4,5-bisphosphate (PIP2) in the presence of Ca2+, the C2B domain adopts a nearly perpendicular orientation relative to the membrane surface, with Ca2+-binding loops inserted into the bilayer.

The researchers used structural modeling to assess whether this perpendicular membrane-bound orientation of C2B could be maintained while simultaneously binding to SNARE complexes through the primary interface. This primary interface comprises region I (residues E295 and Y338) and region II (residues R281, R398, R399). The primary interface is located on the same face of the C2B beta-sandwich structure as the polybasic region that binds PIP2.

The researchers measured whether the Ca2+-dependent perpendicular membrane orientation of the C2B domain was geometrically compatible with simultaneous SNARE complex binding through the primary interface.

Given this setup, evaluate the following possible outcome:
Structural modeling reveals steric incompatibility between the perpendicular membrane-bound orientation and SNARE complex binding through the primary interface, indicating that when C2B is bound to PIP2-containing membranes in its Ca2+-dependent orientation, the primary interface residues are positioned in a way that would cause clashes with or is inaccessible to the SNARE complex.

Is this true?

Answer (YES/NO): YES